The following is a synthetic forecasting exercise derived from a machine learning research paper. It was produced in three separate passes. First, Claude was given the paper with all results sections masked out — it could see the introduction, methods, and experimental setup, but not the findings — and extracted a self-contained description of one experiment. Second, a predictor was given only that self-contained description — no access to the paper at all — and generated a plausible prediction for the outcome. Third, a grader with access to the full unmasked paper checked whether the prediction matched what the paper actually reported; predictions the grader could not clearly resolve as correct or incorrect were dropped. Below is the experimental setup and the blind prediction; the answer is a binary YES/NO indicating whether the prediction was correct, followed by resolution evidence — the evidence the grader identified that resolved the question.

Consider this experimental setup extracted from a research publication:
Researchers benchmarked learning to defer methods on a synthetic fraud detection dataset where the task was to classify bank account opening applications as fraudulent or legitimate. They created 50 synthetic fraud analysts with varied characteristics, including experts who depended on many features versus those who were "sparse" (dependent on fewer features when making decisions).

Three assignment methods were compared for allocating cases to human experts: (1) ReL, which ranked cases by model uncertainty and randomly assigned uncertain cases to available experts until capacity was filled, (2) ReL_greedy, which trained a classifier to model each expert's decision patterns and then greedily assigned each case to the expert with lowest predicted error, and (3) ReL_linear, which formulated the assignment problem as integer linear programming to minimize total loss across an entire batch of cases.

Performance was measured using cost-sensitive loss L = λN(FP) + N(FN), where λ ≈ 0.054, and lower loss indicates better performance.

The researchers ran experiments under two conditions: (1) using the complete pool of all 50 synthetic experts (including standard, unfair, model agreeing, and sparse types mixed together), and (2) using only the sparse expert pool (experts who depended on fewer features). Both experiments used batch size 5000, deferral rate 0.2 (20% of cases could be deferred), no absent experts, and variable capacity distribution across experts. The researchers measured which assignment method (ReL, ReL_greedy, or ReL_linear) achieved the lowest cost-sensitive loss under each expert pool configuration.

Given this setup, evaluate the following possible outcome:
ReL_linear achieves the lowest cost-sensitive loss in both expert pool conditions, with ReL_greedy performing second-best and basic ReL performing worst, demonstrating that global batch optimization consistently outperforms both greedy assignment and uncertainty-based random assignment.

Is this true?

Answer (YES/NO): NO